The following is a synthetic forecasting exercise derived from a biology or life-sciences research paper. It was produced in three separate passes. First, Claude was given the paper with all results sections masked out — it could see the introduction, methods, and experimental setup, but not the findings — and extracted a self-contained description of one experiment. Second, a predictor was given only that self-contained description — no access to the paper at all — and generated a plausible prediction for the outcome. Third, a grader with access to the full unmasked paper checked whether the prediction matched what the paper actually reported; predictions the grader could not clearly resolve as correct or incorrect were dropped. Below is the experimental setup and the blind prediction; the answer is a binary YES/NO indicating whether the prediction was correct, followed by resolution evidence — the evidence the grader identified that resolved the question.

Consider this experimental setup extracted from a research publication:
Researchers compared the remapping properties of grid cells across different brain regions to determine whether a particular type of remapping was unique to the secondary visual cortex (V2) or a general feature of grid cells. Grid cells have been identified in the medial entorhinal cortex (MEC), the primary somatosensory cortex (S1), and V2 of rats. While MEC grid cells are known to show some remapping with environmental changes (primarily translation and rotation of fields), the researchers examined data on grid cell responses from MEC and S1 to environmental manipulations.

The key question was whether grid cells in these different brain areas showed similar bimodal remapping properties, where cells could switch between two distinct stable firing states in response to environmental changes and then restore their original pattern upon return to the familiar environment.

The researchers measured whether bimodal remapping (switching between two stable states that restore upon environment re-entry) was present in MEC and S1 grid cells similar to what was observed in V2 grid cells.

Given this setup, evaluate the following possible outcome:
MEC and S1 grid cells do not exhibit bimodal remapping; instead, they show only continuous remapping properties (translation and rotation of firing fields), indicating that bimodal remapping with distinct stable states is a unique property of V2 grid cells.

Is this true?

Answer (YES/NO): YES